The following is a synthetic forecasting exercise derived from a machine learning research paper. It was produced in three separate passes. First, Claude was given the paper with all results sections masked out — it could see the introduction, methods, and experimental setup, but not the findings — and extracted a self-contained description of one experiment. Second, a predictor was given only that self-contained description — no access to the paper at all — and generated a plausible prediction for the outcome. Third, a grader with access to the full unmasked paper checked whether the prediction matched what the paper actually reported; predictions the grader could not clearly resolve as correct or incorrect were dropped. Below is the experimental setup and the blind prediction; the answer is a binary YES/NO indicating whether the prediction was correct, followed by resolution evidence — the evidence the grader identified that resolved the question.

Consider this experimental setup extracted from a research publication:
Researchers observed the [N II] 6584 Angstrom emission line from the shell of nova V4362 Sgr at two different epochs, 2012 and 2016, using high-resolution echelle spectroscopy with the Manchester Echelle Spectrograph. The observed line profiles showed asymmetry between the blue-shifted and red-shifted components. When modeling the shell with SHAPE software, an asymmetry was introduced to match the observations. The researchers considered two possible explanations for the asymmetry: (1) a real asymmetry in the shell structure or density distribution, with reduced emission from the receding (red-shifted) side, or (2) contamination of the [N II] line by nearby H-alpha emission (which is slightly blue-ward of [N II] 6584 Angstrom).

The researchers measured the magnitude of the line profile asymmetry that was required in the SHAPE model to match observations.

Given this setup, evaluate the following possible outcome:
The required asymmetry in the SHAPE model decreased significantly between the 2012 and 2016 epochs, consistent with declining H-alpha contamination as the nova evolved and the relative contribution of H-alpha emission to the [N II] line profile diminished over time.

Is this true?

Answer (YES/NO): NO